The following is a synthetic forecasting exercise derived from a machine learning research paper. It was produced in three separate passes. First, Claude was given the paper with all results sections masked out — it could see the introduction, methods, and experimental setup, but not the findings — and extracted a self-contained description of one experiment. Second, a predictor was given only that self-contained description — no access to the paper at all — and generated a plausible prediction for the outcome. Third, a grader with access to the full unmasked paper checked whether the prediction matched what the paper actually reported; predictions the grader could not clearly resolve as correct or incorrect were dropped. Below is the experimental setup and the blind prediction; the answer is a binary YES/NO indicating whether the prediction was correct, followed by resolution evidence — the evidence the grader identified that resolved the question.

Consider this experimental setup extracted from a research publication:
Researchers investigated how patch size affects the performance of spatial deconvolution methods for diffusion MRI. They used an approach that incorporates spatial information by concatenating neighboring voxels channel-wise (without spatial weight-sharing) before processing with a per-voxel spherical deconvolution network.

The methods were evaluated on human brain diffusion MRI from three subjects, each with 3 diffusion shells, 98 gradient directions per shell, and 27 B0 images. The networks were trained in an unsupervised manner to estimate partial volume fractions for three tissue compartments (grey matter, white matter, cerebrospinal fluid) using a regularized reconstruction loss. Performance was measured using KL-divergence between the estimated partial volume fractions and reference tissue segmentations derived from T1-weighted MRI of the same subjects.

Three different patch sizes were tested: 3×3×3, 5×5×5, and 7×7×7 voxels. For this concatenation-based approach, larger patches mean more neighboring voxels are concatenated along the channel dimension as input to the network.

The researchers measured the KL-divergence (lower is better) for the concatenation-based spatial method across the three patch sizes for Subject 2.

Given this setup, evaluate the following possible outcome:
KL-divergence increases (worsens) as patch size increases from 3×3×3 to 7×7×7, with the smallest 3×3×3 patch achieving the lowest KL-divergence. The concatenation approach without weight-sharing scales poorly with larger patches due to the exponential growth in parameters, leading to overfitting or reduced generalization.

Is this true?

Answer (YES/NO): NO